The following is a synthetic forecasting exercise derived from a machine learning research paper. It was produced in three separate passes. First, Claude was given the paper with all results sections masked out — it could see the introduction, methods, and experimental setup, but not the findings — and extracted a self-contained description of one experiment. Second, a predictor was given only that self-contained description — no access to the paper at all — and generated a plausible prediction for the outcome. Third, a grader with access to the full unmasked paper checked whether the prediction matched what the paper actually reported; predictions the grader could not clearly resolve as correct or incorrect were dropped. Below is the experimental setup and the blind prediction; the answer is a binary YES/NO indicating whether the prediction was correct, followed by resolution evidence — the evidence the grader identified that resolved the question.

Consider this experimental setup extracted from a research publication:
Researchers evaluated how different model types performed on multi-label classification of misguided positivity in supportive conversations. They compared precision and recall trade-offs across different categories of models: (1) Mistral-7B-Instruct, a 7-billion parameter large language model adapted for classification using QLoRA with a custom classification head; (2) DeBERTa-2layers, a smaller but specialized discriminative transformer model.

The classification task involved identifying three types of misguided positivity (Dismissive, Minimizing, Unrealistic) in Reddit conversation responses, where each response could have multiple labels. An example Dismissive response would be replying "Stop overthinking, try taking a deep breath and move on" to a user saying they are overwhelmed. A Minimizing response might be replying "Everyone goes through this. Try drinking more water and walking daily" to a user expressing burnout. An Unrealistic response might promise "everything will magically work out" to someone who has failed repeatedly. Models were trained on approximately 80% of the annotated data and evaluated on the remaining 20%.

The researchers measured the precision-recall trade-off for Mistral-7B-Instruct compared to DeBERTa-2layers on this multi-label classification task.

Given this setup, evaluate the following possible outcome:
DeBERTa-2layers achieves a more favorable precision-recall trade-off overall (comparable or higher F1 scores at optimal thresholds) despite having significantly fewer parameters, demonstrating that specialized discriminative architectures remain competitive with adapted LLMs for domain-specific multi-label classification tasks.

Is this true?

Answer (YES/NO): YES